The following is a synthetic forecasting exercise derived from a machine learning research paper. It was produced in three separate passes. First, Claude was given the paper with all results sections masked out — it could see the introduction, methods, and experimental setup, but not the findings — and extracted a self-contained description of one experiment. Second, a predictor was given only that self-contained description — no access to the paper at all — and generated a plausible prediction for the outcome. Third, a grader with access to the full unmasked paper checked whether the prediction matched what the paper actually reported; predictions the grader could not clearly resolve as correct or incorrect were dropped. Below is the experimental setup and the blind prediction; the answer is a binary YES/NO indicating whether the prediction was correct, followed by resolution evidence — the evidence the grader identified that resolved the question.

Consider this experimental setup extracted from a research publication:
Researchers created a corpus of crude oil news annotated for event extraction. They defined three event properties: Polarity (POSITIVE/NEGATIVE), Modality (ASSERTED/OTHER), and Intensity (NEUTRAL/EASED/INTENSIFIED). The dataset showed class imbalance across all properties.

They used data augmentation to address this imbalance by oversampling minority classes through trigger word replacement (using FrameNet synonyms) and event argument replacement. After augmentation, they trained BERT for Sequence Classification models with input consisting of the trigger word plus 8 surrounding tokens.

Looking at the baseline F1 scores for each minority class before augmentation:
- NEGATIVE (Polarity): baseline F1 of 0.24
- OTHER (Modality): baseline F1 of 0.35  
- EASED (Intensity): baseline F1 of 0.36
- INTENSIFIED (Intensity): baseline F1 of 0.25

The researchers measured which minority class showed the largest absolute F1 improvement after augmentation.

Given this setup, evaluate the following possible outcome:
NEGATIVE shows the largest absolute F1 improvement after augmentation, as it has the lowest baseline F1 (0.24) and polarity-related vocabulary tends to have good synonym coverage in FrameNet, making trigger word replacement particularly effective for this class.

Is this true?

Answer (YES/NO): YES